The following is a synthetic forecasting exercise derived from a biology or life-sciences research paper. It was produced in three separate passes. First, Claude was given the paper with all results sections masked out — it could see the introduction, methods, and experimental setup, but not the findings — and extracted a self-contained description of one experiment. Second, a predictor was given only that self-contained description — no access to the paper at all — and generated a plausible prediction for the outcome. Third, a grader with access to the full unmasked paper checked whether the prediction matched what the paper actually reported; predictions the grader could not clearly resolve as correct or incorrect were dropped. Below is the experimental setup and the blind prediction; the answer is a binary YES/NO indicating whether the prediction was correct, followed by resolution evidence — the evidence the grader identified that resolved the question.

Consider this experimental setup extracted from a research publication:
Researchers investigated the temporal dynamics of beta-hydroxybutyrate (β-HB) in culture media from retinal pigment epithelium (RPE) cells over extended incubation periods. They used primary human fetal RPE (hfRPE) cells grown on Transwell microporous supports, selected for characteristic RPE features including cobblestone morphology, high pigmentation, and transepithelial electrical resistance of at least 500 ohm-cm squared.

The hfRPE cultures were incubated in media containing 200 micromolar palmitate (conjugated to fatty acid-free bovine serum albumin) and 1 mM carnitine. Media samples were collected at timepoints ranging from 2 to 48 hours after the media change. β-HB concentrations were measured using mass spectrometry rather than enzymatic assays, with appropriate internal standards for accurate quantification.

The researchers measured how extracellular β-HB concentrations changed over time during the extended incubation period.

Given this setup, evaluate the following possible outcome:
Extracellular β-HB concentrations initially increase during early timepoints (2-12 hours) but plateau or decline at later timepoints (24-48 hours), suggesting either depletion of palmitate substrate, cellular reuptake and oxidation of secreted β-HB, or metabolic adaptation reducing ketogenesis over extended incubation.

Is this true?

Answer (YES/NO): YES